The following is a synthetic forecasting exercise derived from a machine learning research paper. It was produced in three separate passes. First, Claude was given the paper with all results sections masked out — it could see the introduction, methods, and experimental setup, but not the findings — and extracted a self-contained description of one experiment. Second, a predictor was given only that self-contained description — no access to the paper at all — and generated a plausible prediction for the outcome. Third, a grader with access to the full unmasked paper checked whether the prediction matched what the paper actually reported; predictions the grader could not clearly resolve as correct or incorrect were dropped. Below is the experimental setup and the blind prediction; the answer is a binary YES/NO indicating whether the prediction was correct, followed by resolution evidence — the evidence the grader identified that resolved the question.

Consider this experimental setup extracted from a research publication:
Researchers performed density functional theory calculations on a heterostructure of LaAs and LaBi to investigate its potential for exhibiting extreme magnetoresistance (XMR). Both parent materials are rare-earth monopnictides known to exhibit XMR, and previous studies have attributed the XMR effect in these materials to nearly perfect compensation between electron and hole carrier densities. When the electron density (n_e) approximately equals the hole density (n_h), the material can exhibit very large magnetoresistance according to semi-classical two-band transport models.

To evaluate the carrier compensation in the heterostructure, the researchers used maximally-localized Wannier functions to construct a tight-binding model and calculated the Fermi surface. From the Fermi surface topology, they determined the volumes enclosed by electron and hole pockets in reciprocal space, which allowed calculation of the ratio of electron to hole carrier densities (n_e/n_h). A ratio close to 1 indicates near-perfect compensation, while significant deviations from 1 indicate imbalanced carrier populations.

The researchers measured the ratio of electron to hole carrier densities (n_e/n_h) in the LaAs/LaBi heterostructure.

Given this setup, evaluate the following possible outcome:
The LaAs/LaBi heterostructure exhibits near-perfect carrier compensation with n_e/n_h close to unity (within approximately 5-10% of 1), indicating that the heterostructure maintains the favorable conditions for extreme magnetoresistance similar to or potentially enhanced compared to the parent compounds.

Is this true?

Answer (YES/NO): YES